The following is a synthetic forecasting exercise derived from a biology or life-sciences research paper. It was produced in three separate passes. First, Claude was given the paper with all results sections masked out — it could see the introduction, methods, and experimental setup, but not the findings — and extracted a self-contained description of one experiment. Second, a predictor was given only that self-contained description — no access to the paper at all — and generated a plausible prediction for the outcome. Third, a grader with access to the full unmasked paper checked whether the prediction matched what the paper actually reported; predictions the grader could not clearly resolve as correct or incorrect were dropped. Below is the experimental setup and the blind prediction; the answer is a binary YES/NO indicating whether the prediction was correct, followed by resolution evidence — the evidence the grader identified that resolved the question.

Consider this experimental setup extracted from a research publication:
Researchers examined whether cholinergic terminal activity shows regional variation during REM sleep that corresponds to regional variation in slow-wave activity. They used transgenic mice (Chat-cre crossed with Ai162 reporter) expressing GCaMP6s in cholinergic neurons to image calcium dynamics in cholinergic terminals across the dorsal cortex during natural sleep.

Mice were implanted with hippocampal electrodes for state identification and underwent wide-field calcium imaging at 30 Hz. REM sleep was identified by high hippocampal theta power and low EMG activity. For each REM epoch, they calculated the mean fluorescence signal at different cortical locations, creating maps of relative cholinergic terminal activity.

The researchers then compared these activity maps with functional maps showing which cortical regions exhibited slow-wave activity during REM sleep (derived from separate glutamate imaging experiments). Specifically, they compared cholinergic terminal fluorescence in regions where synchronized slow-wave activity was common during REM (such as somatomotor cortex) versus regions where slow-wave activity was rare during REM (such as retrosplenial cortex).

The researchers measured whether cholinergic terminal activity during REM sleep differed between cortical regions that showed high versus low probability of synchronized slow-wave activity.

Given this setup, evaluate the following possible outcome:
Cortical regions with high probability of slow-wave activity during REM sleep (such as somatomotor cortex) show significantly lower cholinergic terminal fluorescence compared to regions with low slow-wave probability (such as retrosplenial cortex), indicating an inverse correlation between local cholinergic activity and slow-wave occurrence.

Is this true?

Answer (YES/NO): YES